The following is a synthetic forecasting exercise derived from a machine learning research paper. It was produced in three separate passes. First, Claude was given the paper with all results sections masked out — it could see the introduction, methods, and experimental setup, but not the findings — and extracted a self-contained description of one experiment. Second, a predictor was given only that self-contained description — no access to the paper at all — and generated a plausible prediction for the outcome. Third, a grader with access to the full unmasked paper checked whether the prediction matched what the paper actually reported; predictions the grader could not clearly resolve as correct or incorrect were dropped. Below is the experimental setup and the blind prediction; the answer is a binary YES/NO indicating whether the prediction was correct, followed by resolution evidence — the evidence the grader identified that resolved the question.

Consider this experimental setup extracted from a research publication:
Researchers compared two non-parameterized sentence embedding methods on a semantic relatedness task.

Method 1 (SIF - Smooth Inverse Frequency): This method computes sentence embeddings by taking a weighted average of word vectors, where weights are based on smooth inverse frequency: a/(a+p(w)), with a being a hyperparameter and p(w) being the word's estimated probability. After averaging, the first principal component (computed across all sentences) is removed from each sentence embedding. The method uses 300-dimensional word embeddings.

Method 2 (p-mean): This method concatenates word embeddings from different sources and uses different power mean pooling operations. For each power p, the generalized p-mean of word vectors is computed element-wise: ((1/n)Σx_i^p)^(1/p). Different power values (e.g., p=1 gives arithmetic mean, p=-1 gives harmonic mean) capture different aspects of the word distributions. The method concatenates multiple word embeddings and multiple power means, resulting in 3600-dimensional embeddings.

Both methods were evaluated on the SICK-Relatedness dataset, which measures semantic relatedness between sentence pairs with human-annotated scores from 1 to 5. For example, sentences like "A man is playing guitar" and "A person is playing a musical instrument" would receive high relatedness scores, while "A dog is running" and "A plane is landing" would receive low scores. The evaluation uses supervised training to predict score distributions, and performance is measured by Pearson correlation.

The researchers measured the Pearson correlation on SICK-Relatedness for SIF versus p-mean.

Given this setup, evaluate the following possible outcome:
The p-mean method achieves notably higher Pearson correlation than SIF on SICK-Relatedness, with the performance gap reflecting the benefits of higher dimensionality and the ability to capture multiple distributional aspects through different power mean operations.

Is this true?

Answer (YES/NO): NO